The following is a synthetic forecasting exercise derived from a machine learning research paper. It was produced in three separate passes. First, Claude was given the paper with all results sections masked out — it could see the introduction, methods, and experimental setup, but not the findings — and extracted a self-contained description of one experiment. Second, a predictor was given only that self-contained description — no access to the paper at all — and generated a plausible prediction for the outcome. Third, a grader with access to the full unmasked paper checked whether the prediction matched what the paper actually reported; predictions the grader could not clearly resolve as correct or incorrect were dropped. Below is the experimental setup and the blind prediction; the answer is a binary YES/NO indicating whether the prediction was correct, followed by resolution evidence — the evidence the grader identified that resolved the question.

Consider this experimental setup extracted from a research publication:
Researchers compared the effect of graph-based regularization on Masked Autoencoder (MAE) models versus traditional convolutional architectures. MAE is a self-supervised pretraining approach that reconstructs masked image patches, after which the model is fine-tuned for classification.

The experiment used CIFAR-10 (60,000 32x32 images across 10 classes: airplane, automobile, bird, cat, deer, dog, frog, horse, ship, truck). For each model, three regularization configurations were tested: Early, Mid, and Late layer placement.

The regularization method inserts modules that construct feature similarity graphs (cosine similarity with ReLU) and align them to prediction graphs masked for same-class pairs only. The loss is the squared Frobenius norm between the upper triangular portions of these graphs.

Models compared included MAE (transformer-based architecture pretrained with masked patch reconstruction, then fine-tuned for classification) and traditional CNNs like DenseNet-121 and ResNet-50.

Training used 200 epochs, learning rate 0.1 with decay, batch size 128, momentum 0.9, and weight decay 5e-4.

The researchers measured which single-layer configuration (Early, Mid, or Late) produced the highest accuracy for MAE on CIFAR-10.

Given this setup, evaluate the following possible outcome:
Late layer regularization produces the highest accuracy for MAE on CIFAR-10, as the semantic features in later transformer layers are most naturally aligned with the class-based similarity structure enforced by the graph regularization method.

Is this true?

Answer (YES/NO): NO